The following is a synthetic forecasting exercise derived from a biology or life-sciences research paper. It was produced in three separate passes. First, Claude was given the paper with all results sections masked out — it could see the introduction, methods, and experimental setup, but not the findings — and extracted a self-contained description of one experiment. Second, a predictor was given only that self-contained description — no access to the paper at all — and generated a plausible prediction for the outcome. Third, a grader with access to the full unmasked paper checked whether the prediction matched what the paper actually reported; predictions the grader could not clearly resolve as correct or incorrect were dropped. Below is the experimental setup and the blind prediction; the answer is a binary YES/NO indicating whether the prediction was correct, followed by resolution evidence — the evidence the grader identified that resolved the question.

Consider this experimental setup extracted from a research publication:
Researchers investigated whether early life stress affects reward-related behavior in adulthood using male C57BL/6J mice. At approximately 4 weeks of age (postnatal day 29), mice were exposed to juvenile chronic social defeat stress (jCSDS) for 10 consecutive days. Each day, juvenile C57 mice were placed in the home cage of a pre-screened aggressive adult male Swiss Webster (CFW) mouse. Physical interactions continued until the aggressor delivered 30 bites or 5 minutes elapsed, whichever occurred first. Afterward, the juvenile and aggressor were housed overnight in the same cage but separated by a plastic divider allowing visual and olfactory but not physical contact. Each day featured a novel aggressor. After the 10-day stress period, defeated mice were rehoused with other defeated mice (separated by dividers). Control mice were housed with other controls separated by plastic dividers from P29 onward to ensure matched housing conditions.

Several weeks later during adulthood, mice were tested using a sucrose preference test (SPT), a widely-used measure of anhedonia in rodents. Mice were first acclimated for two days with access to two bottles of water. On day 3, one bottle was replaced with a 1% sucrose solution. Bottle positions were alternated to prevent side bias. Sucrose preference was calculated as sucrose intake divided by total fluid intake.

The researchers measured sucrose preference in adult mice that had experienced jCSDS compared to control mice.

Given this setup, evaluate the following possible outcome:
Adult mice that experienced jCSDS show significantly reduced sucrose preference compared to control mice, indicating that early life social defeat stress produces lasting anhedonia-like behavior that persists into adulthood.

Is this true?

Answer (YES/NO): NO